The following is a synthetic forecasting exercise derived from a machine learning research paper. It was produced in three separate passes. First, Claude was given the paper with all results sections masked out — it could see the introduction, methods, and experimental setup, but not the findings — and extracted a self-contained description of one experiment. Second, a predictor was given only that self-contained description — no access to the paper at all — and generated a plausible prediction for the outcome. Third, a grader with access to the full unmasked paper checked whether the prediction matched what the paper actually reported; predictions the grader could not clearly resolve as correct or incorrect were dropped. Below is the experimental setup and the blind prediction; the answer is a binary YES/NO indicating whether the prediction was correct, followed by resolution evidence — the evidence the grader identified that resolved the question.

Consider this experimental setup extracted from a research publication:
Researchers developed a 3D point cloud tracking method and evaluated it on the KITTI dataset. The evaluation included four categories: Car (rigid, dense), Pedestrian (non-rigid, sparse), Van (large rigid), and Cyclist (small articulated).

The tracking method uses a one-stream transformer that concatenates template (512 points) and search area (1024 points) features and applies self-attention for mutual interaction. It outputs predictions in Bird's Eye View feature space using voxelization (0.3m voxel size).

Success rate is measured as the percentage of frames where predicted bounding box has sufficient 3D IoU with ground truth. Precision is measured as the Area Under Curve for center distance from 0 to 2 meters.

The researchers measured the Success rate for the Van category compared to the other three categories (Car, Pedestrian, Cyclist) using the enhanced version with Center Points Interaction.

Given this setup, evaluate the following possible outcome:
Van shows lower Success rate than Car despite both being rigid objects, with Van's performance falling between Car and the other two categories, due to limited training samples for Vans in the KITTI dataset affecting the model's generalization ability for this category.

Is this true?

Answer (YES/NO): NO